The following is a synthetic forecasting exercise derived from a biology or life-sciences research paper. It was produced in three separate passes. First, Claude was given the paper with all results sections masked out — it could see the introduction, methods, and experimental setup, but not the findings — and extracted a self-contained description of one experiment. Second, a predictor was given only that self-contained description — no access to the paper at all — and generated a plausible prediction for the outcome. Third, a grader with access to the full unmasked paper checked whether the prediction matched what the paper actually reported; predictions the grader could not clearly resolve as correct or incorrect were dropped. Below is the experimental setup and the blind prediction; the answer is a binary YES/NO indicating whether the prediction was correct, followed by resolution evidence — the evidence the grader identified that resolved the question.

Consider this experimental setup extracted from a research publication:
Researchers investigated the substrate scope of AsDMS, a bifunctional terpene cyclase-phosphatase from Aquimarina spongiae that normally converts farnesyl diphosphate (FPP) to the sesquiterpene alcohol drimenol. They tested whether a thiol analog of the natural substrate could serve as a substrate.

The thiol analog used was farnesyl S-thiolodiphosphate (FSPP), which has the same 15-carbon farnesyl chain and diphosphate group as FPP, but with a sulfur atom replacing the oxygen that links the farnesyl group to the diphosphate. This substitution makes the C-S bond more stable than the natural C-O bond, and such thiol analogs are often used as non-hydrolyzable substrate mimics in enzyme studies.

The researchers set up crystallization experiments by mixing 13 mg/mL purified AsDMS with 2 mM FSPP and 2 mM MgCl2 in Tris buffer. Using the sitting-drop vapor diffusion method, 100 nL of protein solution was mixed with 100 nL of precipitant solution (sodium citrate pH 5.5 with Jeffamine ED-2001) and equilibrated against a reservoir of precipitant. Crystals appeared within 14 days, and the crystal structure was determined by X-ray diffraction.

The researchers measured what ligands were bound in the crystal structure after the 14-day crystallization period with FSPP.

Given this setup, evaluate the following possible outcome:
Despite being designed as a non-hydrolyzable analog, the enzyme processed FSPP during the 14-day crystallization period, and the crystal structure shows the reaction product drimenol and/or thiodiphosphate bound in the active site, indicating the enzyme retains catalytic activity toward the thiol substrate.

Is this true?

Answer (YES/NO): NO